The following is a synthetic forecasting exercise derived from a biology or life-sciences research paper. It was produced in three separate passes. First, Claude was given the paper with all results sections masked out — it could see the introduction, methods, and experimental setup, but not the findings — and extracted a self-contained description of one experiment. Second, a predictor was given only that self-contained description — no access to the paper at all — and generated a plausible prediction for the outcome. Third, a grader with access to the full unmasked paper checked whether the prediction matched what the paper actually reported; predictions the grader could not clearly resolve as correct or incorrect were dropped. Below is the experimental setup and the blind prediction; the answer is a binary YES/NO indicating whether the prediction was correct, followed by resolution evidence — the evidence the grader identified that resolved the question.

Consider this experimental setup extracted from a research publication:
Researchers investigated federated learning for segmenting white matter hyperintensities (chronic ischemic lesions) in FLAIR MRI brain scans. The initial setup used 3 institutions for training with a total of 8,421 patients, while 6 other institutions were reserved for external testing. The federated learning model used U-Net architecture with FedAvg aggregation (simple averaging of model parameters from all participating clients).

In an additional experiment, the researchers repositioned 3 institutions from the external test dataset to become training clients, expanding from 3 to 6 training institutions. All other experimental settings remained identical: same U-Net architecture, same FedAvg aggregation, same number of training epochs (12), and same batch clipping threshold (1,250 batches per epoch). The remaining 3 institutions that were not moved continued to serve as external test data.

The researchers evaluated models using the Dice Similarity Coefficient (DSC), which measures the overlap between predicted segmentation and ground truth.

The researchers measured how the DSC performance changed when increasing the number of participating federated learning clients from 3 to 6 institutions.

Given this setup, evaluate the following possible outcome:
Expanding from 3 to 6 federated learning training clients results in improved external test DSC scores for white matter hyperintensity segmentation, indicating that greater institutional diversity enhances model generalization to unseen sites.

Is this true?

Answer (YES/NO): NO